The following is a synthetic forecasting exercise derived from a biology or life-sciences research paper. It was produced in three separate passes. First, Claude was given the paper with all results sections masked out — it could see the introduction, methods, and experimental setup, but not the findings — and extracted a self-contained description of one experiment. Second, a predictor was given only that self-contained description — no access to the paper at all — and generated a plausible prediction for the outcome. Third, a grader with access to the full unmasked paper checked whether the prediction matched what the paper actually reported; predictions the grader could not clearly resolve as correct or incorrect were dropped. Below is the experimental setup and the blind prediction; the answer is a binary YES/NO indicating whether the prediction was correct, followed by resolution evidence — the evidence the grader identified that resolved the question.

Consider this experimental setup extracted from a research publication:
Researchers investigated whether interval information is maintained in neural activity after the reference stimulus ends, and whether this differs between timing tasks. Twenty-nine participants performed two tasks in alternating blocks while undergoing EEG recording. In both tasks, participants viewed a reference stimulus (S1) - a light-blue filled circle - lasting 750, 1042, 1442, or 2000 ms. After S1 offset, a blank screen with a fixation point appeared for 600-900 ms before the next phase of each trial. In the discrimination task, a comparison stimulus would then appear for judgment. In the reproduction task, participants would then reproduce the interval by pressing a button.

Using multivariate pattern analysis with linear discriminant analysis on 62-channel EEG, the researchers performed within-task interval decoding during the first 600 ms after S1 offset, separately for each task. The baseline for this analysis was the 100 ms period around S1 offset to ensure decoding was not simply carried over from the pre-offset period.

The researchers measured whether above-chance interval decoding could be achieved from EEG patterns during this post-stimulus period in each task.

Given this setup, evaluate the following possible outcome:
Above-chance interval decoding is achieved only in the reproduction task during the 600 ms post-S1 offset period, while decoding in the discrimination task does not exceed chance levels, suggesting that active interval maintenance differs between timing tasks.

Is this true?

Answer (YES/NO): NO